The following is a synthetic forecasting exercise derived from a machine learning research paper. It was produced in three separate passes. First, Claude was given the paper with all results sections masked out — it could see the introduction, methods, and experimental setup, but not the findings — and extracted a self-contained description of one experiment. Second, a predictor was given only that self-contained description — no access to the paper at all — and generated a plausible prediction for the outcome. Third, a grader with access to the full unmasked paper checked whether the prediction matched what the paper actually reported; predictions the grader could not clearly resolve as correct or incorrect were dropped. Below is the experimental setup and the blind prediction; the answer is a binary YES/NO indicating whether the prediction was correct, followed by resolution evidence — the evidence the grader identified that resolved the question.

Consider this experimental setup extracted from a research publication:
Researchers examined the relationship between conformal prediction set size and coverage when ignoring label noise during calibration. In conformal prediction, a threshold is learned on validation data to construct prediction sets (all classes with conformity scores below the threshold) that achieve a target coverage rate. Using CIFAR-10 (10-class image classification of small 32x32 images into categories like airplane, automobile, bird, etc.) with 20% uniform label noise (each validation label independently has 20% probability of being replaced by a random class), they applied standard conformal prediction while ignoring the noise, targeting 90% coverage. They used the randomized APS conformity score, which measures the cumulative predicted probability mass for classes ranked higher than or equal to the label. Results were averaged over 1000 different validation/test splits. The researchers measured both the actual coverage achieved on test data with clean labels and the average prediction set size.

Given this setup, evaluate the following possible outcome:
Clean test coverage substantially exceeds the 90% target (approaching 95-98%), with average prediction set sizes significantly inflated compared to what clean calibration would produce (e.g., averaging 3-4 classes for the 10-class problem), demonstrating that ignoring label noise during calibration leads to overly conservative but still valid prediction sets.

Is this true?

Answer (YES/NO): NO